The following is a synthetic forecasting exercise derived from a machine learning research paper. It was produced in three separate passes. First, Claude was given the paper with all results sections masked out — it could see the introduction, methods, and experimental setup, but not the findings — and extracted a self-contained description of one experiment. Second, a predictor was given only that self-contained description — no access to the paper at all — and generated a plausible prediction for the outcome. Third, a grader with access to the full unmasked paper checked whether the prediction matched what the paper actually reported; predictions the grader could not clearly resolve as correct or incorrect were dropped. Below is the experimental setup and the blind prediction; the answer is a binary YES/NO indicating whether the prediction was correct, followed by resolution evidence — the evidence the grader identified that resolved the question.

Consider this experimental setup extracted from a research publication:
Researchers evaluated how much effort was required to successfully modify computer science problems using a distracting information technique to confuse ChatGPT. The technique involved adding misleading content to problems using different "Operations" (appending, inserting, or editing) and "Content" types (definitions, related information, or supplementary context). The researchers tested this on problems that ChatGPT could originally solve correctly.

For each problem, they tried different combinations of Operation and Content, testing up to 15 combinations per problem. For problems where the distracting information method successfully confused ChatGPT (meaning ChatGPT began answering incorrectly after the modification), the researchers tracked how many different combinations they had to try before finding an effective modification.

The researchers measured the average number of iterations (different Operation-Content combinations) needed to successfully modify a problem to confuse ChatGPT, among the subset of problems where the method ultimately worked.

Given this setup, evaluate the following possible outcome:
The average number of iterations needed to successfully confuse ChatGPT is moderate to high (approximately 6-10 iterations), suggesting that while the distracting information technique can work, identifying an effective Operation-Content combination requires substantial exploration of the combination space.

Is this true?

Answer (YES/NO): YES